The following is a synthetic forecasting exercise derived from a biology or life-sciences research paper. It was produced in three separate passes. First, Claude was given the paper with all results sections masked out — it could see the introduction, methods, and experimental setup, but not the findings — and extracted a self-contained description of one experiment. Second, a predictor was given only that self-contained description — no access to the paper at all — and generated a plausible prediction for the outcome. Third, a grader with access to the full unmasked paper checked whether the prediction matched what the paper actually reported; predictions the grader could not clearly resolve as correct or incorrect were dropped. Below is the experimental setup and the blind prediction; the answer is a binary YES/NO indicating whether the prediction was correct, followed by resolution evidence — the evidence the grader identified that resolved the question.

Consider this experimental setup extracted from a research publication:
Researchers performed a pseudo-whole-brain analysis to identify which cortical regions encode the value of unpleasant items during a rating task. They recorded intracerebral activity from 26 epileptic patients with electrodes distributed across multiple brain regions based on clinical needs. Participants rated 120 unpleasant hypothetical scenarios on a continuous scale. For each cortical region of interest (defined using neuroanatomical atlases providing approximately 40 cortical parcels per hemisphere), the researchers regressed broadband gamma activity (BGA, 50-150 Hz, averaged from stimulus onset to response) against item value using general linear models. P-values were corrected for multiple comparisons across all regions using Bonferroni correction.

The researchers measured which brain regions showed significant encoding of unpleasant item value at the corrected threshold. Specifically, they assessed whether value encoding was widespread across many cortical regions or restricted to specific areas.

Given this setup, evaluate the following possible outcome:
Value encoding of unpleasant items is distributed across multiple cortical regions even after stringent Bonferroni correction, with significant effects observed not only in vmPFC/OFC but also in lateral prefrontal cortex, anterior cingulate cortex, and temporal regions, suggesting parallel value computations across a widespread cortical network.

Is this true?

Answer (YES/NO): NO